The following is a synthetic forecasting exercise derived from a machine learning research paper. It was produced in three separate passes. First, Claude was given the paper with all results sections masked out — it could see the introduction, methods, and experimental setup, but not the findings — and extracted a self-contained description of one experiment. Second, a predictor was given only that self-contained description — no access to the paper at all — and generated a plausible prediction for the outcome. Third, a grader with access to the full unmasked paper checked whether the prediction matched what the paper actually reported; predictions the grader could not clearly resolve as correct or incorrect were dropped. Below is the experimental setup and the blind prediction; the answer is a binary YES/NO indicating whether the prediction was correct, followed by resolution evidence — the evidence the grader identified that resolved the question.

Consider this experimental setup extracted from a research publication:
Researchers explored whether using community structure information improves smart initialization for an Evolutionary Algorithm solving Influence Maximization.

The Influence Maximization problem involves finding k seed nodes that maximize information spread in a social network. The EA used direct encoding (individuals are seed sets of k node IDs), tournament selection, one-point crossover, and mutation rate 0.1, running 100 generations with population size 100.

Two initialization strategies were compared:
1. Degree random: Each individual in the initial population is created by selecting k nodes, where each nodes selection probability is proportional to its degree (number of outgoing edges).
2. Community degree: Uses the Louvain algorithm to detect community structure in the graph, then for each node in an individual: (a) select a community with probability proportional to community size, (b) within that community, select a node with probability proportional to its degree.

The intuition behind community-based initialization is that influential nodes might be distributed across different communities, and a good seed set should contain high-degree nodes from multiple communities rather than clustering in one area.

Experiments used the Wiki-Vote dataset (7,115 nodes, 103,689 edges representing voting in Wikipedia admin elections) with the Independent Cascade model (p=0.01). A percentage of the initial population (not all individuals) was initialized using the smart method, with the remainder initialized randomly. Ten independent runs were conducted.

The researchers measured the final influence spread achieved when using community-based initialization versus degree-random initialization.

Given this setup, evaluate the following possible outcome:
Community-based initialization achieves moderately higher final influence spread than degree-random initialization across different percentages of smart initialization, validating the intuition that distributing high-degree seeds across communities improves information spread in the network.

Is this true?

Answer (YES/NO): NO